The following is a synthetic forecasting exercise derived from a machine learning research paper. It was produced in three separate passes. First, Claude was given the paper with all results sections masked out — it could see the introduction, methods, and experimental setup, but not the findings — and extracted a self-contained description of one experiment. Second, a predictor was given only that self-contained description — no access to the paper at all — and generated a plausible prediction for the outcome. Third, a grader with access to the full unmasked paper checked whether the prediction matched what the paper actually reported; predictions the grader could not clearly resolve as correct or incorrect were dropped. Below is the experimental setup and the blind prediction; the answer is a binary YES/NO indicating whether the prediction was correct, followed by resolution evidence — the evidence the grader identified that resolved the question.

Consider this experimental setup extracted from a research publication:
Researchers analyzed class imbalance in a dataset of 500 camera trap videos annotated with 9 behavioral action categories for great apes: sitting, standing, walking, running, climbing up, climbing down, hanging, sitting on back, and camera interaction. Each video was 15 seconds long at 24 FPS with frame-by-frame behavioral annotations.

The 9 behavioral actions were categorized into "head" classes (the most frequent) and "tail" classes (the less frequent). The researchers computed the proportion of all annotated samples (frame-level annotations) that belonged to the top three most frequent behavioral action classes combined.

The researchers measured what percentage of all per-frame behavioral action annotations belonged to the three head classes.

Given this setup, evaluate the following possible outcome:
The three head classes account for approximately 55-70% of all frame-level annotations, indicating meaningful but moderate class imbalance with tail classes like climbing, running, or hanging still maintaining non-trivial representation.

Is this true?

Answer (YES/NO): NO